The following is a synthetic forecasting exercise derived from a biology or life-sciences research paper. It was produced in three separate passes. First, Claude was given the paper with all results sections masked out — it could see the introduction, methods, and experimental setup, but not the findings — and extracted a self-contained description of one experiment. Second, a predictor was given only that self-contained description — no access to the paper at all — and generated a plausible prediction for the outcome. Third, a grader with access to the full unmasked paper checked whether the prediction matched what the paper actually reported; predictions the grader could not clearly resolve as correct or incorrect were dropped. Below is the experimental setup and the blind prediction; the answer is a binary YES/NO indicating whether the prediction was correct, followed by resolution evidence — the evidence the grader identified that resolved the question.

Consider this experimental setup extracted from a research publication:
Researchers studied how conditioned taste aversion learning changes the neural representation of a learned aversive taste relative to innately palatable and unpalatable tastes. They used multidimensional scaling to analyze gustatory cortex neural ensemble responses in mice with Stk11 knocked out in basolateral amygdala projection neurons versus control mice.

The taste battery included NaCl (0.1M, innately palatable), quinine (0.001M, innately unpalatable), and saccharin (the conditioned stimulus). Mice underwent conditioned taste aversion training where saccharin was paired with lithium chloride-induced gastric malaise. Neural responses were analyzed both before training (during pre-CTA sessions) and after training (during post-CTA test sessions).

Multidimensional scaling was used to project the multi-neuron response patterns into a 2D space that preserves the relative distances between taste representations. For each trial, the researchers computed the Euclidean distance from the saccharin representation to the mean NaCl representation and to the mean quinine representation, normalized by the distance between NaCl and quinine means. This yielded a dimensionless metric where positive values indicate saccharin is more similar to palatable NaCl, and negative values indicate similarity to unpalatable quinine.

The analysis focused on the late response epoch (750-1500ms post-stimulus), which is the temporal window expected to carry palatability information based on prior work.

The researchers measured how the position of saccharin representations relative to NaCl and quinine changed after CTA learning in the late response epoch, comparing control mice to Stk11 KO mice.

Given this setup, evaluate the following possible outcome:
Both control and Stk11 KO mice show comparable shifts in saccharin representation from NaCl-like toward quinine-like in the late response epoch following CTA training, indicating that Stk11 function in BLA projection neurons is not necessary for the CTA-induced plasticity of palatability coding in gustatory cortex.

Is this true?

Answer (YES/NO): NO